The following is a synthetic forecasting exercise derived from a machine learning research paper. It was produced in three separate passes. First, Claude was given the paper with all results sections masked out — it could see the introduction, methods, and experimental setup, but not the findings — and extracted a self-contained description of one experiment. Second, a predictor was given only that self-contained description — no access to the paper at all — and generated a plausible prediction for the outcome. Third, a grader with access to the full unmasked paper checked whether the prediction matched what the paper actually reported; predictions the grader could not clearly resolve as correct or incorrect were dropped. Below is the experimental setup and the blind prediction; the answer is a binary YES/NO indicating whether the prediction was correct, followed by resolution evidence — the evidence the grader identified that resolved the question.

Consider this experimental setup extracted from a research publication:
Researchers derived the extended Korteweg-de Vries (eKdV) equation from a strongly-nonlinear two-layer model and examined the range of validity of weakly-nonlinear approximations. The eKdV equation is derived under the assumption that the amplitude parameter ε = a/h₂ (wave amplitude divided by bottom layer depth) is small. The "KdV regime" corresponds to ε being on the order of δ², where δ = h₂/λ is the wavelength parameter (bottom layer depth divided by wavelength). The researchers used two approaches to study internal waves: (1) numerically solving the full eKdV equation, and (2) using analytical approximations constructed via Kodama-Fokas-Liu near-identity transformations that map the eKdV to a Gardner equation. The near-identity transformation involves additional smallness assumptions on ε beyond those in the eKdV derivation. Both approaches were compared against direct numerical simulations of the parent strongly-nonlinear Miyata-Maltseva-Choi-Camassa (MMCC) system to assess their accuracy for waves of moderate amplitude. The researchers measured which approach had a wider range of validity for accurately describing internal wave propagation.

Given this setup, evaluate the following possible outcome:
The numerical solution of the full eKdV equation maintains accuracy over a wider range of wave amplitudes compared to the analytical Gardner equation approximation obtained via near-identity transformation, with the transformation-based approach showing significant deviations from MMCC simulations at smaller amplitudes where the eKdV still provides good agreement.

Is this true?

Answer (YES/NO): NO